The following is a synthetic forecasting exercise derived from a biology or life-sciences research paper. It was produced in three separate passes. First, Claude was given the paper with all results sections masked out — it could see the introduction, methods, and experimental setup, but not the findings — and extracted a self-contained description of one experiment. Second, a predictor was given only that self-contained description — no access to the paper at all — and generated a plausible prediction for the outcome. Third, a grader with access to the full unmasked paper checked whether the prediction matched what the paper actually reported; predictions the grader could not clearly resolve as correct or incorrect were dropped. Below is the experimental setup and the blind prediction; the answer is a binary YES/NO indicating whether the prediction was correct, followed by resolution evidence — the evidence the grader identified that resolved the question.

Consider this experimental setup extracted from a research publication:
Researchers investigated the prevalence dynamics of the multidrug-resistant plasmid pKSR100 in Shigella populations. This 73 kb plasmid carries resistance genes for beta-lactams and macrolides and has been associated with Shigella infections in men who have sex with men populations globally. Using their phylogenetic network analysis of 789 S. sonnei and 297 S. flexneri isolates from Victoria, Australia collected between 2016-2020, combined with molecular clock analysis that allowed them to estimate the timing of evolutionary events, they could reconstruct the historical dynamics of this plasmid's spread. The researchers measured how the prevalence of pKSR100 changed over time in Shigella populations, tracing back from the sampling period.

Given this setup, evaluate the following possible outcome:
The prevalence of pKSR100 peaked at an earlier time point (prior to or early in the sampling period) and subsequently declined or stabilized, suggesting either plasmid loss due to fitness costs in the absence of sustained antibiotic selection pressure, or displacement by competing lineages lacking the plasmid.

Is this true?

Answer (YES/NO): NO